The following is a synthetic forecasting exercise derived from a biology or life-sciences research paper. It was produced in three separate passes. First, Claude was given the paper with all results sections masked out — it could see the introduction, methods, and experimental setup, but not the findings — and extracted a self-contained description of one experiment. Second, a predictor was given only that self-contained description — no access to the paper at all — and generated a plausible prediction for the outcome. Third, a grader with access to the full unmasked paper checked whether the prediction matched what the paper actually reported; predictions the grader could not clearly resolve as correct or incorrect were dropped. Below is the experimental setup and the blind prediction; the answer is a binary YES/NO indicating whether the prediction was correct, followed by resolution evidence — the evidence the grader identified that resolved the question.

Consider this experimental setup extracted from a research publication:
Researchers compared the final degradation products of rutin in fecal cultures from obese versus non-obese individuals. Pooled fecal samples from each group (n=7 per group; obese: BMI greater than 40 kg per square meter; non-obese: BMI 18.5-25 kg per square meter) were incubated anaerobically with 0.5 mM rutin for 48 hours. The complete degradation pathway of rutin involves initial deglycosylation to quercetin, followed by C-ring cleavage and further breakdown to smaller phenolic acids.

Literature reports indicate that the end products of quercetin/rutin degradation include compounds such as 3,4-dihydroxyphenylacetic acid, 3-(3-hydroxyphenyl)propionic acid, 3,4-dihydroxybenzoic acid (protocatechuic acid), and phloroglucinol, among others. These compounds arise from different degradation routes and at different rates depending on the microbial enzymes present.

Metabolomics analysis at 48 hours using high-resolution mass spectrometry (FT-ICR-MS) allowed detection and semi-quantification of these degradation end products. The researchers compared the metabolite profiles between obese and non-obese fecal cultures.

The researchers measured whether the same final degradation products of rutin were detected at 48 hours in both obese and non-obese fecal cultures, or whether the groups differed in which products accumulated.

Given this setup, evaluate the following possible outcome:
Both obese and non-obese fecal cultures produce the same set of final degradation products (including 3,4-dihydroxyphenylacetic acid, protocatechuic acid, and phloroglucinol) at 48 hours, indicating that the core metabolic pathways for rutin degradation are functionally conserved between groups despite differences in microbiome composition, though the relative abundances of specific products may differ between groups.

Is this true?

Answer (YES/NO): NO